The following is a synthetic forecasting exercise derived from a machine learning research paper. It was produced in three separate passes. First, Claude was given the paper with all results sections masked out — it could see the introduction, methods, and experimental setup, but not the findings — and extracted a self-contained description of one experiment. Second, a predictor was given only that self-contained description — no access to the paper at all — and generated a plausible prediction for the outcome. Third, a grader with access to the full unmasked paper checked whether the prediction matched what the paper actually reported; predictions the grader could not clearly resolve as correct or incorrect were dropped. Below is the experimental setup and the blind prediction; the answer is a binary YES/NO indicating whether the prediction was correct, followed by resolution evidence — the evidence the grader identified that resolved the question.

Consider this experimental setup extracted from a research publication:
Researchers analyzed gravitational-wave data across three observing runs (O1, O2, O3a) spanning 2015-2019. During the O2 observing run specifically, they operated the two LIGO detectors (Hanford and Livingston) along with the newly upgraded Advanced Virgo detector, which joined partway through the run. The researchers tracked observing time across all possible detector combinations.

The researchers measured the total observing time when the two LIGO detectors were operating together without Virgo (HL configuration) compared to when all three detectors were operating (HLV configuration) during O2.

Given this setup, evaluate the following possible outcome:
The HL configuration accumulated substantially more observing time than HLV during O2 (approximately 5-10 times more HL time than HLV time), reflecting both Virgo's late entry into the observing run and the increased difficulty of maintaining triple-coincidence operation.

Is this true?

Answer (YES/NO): YES